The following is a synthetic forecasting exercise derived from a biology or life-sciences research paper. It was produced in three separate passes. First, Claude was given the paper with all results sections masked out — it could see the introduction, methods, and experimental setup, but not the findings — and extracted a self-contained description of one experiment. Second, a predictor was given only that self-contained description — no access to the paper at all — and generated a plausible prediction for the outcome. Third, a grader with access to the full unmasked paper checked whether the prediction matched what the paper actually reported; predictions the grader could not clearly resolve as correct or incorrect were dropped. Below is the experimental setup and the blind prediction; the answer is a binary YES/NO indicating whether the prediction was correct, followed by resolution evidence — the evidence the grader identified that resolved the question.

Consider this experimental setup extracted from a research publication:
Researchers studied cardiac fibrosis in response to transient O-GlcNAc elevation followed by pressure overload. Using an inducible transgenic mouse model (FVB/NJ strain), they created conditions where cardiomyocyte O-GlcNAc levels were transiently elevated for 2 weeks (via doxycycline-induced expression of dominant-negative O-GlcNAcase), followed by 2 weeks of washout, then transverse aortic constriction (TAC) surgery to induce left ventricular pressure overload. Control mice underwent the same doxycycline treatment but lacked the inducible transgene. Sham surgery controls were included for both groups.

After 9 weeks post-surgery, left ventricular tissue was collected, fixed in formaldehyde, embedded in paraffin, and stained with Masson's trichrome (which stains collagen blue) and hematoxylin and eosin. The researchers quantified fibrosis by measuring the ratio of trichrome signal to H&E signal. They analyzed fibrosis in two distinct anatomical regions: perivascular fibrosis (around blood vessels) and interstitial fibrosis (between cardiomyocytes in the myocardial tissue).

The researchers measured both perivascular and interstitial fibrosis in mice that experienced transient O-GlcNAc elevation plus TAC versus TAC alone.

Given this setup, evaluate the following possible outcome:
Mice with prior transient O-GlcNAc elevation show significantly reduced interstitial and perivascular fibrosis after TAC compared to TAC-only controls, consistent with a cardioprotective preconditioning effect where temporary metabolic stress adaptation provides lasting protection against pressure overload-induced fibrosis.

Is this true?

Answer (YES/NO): NO